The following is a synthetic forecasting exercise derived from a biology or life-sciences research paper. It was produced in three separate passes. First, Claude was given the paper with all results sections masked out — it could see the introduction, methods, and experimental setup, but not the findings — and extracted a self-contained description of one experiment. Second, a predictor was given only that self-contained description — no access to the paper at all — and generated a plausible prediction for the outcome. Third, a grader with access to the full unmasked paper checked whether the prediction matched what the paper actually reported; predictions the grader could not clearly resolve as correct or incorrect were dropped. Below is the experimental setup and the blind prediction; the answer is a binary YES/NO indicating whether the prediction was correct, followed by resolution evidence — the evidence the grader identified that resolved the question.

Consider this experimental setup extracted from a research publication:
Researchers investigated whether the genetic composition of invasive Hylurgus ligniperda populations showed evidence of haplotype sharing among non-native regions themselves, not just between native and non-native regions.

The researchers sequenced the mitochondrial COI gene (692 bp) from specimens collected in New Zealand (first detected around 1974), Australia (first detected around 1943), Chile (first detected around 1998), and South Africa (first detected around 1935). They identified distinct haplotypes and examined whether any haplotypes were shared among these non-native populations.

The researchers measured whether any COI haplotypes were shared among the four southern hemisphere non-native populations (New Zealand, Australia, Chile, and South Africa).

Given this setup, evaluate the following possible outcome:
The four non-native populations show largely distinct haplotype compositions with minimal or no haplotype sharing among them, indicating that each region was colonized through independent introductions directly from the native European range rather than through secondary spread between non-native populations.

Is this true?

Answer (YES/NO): NO